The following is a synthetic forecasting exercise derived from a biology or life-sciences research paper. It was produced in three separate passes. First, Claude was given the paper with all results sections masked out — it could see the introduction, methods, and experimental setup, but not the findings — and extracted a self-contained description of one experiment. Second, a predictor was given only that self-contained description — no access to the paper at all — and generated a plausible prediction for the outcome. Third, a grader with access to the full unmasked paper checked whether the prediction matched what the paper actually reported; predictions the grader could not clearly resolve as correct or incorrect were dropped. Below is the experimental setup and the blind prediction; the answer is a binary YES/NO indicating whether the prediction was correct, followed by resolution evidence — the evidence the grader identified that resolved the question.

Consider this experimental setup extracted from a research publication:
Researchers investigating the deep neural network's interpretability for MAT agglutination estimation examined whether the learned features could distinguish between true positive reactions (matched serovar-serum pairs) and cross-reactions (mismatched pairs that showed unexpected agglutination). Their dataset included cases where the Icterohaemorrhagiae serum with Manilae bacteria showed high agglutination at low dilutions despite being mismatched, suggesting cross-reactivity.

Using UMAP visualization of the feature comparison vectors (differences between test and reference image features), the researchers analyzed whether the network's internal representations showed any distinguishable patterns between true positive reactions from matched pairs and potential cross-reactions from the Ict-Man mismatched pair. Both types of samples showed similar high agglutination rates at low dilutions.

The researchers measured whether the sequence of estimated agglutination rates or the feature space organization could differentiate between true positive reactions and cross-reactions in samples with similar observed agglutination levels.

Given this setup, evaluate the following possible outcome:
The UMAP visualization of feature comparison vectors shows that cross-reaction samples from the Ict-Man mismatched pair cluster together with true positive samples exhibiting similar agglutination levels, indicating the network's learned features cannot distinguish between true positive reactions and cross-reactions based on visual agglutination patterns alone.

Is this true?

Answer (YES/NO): NO